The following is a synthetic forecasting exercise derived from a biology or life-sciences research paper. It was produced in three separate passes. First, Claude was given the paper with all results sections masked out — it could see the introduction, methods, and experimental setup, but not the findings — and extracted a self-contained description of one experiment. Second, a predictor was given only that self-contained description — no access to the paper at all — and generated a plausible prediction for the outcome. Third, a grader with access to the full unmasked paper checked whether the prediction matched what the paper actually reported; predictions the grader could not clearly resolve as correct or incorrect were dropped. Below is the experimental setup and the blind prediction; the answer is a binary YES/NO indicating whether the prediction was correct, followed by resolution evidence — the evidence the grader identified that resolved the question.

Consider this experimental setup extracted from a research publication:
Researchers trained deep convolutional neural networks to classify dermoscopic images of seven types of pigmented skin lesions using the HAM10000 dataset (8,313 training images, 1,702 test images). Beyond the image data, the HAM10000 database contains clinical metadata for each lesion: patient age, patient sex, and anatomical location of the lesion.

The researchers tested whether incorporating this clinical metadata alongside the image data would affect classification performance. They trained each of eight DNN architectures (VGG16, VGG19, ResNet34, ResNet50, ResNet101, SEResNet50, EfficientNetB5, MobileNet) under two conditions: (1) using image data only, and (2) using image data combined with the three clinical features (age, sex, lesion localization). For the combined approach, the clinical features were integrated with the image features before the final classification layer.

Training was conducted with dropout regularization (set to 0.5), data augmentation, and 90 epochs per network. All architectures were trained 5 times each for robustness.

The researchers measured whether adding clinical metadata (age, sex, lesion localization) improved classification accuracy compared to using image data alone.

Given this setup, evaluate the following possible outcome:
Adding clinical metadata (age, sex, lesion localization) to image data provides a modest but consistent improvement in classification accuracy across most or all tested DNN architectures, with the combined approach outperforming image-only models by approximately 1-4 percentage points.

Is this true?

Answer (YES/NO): NO